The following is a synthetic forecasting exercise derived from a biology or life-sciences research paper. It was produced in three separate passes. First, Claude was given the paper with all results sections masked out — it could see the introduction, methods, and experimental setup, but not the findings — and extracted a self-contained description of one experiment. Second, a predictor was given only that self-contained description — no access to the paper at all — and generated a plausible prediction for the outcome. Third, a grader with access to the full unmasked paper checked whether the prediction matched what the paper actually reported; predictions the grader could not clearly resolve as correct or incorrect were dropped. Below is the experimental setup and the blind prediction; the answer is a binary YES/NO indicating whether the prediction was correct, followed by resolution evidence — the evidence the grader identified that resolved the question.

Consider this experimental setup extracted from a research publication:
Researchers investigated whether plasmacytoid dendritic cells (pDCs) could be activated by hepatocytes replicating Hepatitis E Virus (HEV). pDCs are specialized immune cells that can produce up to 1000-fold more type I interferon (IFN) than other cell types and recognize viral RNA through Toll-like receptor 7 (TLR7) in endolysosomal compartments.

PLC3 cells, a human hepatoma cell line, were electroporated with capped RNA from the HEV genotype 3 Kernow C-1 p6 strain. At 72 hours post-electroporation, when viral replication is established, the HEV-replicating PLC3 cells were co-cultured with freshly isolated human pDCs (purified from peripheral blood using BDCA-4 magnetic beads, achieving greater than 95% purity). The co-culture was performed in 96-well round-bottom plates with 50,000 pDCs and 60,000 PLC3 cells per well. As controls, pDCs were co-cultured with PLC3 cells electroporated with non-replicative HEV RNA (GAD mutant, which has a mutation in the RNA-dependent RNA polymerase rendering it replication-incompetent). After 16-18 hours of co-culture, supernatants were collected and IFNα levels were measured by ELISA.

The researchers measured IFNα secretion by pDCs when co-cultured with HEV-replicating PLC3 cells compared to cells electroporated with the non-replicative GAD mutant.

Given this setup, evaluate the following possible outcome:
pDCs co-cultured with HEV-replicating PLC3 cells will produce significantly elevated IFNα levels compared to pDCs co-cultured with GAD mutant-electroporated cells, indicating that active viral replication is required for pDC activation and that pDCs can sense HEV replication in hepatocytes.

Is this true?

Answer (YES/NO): YES